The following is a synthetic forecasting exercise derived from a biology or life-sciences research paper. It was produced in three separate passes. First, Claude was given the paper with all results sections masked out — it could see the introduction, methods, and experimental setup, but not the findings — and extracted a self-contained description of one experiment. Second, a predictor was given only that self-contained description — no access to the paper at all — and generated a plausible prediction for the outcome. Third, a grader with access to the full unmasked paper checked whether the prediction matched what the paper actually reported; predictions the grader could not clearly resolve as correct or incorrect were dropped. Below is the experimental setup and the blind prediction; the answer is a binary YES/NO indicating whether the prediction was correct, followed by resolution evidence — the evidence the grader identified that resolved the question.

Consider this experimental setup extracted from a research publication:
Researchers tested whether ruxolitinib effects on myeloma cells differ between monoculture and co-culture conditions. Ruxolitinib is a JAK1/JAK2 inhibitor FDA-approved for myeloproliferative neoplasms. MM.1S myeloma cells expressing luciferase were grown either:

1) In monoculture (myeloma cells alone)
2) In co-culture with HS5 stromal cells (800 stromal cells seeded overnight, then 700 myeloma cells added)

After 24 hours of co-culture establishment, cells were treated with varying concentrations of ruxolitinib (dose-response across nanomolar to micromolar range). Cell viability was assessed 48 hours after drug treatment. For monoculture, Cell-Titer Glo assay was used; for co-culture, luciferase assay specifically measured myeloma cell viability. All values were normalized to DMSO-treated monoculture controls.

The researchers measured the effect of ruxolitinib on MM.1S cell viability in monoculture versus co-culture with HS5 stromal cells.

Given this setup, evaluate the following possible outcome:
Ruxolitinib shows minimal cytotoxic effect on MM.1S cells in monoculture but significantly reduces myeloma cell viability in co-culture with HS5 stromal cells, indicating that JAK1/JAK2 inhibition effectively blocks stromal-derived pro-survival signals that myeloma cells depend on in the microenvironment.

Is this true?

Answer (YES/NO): NO